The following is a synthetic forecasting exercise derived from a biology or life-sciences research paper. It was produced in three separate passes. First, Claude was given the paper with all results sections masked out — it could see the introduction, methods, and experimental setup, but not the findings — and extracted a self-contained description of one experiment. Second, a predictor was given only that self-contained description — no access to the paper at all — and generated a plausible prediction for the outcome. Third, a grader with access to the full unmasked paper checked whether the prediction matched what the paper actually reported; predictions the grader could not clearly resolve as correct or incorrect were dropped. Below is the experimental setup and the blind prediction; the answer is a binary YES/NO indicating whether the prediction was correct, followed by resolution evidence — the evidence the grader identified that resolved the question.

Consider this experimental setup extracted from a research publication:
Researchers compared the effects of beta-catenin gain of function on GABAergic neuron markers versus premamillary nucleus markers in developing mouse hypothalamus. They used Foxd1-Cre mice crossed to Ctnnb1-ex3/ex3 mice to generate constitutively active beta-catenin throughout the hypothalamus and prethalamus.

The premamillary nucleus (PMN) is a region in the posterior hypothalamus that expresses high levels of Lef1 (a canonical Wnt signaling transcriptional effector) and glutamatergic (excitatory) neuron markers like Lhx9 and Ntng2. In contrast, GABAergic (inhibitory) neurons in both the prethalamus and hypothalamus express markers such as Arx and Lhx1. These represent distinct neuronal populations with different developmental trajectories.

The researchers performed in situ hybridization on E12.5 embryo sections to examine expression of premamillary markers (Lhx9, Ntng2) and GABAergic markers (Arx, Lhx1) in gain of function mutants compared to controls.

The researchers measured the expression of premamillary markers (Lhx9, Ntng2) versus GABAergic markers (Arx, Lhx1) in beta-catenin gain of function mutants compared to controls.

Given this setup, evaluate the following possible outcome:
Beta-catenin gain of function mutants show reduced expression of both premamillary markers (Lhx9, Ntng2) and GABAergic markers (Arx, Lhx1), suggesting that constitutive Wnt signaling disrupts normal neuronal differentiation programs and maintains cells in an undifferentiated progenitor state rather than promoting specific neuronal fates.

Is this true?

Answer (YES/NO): NO